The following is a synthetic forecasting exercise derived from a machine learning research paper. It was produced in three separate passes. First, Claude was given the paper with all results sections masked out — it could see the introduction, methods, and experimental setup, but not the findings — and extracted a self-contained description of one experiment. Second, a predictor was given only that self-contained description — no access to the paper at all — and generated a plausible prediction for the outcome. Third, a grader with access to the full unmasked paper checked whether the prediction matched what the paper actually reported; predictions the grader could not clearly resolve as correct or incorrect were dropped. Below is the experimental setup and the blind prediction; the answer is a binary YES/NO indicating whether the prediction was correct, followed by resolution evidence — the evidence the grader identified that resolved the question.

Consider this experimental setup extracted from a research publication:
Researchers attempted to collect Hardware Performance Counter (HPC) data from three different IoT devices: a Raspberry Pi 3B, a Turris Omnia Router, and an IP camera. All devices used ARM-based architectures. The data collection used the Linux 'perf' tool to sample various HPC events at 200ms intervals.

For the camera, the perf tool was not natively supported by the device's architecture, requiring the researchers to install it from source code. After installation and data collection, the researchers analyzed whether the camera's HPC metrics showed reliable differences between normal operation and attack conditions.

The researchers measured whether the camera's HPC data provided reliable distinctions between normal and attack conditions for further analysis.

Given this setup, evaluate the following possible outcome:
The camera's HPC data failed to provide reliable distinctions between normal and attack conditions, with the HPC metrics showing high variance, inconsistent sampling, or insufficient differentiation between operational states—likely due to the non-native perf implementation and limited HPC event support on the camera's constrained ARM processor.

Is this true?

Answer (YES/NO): YES